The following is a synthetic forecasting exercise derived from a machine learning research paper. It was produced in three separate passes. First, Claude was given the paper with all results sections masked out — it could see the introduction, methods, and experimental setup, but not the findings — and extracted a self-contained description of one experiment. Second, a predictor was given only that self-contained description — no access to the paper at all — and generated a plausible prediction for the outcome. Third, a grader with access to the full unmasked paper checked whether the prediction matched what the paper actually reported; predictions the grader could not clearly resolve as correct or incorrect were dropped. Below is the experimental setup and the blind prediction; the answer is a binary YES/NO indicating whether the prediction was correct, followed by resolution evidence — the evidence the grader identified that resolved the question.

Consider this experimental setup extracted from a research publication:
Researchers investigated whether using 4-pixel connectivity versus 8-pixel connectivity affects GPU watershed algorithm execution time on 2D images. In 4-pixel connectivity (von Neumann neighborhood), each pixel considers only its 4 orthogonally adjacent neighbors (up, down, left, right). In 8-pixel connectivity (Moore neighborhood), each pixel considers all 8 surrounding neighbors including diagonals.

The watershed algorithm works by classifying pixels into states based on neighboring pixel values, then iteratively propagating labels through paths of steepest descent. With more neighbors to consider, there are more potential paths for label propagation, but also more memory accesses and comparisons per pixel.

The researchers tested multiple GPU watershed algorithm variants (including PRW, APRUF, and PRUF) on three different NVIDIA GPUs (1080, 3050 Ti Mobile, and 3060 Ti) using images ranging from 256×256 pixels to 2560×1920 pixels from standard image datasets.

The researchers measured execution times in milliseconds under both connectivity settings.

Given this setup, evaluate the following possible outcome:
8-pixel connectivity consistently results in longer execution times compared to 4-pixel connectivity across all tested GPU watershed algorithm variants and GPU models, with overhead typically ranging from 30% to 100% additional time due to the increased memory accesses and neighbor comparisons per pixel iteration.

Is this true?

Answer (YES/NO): NO